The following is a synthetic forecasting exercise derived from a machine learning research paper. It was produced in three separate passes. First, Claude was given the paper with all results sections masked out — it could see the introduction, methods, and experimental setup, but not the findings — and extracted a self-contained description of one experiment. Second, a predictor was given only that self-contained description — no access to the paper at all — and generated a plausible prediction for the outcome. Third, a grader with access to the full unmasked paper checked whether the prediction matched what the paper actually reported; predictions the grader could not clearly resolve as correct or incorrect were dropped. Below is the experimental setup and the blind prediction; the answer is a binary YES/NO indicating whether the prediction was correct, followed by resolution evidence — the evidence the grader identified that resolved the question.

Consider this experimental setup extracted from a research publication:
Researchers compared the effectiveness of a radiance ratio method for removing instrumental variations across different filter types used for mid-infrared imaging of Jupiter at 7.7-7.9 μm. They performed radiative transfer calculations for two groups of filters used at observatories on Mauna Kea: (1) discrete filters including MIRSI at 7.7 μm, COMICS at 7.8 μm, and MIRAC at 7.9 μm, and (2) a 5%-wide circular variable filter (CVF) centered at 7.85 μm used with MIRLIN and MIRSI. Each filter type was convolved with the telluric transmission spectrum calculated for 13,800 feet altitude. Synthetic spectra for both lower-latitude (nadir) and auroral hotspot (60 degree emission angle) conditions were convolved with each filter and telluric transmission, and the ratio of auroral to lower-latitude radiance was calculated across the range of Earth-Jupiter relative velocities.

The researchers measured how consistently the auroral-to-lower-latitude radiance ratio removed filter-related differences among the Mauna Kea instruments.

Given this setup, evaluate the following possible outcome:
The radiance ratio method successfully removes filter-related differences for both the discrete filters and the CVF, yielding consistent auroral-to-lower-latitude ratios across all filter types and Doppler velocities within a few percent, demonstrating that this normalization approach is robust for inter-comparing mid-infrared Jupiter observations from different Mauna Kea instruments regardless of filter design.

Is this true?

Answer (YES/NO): NO